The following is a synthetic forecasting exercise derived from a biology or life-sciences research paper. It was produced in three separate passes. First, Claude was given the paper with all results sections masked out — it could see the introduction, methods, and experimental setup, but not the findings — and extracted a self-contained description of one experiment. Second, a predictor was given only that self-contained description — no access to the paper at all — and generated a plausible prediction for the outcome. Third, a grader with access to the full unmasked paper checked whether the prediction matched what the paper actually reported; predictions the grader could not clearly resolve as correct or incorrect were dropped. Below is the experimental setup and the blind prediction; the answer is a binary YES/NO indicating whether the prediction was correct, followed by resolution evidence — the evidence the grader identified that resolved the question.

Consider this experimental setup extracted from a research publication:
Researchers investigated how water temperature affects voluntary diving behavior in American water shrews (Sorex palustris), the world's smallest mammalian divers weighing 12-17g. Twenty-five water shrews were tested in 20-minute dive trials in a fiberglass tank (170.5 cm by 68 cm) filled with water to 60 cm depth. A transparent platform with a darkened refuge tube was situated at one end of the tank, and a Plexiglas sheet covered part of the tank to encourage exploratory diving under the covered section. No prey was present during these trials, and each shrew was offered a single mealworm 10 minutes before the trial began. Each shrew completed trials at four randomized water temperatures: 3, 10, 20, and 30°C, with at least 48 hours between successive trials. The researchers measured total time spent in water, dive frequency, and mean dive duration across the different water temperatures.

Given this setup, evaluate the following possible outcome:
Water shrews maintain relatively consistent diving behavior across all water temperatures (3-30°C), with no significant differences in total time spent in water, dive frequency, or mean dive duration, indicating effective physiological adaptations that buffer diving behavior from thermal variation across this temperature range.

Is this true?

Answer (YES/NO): NO